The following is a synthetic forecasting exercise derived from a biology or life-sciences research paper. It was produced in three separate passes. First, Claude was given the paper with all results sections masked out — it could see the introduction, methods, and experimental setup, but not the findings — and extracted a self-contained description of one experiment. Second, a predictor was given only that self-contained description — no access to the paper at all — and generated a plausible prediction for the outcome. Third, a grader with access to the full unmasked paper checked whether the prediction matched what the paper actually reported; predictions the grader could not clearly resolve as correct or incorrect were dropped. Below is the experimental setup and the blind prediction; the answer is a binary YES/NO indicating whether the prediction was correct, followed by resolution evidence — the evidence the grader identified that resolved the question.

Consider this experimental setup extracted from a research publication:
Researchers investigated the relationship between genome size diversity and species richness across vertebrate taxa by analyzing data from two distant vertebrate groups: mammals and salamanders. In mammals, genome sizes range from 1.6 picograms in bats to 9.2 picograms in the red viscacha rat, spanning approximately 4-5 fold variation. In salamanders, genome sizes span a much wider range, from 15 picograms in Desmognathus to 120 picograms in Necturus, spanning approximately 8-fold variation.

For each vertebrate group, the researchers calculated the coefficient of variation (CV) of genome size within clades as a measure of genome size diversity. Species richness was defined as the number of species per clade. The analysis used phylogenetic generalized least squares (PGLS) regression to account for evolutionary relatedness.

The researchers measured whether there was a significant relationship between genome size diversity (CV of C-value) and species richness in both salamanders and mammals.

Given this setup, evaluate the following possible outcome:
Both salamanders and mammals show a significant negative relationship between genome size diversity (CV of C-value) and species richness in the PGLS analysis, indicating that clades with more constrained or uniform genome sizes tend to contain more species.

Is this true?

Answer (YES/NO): NO